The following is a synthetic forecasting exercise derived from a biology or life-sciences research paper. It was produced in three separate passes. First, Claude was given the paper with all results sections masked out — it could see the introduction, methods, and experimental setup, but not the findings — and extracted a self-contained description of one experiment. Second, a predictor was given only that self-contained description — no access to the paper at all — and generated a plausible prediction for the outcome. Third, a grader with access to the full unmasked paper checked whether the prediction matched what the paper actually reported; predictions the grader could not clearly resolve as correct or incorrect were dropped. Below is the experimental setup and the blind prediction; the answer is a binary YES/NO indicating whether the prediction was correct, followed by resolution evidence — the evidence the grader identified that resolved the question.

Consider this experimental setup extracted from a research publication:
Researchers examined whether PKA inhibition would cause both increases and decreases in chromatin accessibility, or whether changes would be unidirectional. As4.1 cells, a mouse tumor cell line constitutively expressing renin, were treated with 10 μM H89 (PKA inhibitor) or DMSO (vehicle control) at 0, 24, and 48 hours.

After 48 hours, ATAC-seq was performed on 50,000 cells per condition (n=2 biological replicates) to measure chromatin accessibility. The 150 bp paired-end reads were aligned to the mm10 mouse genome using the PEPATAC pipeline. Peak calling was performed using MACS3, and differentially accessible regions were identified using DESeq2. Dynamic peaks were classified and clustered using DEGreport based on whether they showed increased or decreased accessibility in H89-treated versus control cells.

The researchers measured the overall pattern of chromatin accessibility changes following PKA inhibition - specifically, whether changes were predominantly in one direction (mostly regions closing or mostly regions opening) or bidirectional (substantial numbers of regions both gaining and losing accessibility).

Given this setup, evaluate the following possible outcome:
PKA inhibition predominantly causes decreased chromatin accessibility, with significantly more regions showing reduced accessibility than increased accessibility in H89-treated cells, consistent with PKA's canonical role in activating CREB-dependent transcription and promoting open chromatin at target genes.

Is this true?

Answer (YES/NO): NO